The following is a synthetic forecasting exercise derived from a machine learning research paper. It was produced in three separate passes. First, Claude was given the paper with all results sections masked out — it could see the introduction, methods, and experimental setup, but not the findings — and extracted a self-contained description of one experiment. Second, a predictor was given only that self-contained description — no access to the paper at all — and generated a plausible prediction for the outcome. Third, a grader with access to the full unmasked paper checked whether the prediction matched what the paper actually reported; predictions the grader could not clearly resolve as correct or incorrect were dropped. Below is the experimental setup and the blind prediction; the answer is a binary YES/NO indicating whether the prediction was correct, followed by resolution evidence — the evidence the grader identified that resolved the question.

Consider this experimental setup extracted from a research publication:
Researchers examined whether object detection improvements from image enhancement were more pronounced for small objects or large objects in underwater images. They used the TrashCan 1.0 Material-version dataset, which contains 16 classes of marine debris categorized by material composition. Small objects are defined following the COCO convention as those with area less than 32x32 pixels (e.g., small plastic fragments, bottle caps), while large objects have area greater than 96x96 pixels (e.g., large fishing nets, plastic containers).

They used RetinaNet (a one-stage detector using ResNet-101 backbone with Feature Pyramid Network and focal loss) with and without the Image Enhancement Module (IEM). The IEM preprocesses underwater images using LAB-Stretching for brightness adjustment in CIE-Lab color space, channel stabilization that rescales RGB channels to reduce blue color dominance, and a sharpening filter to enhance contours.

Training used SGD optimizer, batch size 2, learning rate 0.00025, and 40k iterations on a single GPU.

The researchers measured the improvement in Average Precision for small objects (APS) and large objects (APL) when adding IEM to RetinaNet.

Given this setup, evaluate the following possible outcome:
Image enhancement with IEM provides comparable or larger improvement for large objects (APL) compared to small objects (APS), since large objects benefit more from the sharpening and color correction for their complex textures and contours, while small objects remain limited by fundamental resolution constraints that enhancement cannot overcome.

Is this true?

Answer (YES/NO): NO